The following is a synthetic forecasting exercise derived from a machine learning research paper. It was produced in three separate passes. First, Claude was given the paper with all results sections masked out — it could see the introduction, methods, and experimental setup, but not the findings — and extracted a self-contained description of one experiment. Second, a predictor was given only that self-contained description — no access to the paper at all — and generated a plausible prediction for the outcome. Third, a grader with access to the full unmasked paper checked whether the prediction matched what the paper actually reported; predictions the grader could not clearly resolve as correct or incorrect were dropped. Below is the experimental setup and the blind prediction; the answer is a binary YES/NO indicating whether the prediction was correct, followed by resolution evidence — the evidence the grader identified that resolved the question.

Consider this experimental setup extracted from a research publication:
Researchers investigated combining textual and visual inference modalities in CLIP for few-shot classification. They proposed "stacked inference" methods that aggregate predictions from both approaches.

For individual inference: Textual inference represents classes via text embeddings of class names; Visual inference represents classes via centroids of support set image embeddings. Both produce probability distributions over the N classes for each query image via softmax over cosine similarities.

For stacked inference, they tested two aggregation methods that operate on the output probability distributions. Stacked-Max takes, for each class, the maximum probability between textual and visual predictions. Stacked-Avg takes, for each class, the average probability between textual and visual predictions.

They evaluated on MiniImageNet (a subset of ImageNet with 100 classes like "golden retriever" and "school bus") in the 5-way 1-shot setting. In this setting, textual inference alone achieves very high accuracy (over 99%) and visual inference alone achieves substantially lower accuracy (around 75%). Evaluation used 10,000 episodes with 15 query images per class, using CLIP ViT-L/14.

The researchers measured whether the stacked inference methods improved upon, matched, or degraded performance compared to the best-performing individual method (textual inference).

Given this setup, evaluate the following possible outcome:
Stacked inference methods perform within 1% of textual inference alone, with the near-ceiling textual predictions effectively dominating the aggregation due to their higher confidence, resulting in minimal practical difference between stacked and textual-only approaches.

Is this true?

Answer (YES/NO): NO